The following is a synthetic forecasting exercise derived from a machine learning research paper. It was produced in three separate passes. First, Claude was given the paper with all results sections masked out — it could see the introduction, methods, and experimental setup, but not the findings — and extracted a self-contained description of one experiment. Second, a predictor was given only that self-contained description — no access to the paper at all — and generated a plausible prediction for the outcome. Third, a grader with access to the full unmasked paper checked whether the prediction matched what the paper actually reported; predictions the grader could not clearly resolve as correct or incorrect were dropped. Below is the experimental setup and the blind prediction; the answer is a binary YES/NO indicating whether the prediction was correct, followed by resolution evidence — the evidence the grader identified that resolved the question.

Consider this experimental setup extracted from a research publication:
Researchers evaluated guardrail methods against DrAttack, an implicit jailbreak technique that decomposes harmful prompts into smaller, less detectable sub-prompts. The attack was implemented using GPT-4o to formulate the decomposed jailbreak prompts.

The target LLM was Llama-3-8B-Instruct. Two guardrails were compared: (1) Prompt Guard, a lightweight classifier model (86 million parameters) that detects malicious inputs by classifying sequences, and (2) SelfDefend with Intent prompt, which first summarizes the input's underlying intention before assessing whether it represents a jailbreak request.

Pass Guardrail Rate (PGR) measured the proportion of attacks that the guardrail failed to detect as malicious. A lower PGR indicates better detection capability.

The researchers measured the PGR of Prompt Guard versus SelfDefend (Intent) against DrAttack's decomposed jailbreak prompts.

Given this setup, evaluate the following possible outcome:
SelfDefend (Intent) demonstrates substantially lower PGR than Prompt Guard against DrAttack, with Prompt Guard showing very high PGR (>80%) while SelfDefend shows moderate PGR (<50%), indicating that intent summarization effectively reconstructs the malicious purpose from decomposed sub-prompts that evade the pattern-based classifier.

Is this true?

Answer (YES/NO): YES